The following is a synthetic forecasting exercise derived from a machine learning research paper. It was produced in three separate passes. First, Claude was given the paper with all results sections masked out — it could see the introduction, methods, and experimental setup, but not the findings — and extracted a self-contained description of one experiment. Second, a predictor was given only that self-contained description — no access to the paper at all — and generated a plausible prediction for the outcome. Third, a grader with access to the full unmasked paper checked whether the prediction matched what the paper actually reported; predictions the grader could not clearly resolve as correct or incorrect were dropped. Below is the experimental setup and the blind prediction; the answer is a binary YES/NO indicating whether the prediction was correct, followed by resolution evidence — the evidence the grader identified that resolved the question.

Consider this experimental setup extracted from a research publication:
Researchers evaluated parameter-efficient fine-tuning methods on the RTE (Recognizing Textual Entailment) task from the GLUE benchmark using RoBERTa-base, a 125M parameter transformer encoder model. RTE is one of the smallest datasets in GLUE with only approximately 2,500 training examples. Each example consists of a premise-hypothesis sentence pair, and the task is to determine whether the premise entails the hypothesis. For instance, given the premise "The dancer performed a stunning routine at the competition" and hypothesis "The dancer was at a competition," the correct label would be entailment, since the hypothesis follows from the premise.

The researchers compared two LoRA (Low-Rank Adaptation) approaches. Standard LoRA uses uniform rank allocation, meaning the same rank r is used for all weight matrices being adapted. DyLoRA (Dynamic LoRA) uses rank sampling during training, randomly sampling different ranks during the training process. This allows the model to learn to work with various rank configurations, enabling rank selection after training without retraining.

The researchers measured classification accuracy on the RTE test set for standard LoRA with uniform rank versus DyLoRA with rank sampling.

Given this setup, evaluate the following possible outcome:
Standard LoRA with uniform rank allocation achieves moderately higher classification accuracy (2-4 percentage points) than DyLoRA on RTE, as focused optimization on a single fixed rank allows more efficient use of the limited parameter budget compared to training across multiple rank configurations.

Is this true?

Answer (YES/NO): NO